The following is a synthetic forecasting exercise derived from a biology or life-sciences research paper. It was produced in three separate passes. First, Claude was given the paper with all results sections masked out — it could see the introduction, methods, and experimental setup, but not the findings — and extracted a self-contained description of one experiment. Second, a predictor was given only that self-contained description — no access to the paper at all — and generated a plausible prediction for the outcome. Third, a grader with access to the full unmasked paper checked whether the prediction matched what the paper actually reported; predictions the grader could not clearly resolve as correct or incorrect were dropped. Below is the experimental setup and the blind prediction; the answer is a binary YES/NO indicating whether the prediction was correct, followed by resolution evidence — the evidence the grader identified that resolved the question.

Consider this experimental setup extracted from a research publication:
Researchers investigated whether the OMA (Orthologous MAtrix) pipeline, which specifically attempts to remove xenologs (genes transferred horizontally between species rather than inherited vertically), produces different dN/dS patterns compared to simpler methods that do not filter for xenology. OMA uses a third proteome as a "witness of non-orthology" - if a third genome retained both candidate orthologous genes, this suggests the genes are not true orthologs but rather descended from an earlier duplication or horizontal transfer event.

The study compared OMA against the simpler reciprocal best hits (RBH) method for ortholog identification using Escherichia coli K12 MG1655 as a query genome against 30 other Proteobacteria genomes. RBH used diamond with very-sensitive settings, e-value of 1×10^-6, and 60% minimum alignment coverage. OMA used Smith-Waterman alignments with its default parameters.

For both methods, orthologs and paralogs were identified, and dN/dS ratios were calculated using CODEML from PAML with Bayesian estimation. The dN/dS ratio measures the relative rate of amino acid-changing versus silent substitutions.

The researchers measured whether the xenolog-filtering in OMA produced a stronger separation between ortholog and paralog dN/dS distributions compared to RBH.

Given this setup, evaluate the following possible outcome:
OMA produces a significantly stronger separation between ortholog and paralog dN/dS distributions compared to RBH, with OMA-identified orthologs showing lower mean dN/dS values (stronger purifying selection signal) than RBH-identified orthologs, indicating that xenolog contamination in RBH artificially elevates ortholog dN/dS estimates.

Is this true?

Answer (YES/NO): NO